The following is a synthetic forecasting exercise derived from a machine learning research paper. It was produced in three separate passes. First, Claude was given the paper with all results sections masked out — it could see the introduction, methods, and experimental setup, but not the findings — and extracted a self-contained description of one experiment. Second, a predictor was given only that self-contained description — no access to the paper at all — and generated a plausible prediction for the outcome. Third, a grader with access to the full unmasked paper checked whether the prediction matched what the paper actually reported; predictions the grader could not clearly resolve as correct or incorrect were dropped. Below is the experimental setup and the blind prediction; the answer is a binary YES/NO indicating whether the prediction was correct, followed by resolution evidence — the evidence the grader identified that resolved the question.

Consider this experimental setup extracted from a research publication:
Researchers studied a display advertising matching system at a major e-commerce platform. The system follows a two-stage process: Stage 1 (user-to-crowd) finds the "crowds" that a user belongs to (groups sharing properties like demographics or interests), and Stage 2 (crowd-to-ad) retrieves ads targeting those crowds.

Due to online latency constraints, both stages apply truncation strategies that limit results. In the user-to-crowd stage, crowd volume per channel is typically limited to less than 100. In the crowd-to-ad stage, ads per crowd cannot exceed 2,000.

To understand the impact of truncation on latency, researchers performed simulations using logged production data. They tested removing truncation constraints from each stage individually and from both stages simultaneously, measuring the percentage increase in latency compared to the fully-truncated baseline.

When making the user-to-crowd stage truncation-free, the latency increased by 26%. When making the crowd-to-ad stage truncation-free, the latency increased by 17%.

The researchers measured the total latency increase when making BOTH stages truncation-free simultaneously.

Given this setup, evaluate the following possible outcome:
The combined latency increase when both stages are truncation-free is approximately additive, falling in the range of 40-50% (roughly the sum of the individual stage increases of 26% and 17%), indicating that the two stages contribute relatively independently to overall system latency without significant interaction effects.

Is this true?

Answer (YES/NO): NO